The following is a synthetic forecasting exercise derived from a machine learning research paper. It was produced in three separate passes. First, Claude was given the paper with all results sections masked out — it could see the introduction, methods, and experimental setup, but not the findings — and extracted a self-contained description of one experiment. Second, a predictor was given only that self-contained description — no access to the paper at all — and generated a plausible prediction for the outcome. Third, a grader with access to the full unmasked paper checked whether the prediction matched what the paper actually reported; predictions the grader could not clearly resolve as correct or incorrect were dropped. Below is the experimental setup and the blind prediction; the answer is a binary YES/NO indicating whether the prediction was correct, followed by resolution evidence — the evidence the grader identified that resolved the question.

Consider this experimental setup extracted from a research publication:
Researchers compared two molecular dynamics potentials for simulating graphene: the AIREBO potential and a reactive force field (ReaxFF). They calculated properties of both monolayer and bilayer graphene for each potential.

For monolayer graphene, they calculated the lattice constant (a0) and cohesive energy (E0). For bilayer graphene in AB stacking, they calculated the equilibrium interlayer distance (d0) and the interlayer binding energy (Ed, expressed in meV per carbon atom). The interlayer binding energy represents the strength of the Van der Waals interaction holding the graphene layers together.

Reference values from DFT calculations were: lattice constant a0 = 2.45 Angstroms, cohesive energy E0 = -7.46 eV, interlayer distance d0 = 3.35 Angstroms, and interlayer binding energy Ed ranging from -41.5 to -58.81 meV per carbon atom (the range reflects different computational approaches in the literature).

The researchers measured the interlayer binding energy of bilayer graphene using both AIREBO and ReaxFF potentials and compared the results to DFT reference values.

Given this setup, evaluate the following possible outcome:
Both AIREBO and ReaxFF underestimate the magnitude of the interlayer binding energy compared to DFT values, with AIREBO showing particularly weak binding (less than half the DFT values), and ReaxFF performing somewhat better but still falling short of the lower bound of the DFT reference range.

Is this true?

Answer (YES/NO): NO